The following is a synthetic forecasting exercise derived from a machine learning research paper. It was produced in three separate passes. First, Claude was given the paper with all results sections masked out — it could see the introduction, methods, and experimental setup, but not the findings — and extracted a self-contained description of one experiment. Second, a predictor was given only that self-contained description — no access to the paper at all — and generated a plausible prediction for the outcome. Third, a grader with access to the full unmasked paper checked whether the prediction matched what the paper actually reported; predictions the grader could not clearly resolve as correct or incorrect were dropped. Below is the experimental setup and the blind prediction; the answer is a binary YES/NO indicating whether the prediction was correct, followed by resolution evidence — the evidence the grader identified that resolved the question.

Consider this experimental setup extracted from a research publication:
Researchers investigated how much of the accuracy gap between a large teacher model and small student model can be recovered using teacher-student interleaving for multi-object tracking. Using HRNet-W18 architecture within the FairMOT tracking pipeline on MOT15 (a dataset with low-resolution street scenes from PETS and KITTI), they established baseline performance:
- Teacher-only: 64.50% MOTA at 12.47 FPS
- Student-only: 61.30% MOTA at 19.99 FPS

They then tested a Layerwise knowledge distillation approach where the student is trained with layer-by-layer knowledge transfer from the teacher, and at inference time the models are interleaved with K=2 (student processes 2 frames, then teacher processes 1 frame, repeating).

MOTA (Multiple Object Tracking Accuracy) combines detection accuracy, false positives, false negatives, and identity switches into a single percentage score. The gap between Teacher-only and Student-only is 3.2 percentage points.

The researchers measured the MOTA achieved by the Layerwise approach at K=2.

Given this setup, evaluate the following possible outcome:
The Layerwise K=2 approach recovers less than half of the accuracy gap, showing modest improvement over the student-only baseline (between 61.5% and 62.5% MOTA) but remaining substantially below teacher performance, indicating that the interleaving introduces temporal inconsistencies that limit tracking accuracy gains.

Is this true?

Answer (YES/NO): NO